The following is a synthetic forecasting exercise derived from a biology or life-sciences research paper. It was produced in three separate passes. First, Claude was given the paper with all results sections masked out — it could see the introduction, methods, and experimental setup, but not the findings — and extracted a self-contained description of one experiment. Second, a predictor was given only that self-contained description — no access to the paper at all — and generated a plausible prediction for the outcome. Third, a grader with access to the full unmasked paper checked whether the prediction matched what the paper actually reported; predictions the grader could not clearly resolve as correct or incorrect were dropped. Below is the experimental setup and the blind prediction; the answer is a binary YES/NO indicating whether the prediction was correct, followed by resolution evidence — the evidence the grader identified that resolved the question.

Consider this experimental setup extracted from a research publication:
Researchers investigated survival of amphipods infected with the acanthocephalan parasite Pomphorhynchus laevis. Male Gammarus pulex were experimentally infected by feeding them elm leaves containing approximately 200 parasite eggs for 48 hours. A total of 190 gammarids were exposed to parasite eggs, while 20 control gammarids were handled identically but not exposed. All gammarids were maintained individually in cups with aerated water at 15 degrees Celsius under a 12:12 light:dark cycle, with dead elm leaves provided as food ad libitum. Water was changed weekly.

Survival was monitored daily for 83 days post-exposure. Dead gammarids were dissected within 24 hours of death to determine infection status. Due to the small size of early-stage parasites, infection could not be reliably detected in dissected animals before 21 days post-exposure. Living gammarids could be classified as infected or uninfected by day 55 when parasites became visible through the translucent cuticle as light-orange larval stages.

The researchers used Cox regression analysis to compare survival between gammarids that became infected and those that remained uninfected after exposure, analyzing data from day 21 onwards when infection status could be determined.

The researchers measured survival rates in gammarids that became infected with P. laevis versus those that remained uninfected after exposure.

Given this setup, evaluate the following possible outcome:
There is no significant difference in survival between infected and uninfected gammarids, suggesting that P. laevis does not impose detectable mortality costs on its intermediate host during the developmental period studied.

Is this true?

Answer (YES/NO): NO